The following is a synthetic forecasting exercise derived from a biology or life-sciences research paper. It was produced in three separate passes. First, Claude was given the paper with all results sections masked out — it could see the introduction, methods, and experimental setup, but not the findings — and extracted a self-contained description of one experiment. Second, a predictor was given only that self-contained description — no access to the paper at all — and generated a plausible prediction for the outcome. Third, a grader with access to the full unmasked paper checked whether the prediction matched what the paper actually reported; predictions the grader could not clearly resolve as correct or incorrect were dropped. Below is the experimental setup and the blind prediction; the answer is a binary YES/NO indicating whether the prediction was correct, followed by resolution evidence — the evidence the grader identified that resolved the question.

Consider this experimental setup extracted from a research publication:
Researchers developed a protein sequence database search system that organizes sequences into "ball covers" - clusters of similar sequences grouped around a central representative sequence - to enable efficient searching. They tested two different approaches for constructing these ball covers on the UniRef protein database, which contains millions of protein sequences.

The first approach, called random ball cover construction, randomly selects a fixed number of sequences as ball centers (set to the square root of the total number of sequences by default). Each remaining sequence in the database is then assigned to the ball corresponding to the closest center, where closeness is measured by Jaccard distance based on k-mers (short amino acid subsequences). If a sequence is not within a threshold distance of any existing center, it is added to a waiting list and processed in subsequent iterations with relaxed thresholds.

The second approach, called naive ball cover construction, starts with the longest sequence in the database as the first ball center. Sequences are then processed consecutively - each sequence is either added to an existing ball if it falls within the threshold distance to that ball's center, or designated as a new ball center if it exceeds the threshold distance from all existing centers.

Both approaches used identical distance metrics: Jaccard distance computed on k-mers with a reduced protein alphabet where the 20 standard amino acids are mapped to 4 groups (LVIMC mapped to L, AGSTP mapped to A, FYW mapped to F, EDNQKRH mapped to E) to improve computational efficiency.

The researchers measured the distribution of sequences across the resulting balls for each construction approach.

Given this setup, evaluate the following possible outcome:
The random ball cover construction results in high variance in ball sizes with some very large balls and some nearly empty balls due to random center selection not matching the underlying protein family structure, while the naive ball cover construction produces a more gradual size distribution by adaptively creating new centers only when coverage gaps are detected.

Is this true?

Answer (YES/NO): NO